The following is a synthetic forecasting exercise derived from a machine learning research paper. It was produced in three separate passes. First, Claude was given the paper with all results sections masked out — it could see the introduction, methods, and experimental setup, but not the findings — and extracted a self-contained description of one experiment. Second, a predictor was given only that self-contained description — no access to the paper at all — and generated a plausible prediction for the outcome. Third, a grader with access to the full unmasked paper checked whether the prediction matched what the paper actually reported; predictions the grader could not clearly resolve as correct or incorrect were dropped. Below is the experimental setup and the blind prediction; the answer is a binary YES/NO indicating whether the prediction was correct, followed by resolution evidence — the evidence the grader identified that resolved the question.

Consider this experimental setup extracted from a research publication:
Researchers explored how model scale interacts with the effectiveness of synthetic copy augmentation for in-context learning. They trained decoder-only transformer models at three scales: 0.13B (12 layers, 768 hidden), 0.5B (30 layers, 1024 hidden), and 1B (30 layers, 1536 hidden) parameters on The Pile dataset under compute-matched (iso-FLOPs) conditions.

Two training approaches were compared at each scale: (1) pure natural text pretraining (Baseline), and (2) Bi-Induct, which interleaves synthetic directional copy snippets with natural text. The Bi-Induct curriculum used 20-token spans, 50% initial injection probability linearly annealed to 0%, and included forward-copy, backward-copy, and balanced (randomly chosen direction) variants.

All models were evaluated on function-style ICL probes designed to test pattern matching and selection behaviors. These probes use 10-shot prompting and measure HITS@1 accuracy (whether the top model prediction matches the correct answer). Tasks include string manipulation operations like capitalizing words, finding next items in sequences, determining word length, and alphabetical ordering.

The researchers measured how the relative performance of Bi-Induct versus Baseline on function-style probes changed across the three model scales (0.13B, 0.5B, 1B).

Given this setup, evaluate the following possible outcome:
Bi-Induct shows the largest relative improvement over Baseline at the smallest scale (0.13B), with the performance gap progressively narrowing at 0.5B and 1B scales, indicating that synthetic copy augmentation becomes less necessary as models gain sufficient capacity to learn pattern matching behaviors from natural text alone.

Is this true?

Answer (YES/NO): NO